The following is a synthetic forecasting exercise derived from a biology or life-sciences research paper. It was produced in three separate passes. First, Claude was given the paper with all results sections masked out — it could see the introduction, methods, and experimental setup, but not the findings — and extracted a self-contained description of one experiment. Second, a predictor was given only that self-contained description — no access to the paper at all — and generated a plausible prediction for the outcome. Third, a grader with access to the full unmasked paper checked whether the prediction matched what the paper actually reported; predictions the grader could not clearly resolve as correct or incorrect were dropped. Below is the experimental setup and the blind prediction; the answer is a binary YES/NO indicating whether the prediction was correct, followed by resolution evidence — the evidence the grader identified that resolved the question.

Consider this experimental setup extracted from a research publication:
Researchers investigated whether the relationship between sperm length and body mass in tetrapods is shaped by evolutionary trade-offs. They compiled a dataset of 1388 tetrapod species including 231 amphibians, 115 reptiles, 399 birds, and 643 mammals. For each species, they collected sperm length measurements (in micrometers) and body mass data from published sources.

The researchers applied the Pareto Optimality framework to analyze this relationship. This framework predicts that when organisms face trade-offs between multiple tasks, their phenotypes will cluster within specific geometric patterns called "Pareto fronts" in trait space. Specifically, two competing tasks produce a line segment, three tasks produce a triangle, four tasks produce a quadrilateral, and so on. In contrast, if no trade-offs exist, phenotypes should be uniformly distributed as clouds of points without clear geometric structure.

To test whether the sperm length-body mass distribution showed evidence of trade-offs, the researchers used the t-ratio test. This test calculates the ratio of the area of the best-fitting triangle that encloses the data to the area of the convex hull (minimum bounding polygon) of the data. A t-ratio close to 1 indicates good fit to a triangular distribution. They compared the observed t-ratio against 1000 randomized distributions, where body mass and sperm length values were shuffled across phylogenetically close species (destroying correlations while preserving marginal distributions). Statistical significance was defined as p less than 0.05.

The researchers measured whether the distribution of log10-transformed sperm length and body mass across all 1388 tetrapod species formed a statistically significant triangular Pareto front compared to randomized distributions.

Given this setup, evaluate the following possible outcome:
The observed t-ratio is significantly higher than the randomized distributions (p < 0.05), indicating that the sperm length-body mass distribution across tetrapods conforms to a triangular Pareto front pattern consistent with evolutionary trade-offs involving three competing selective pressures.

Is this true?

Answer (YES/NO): YES